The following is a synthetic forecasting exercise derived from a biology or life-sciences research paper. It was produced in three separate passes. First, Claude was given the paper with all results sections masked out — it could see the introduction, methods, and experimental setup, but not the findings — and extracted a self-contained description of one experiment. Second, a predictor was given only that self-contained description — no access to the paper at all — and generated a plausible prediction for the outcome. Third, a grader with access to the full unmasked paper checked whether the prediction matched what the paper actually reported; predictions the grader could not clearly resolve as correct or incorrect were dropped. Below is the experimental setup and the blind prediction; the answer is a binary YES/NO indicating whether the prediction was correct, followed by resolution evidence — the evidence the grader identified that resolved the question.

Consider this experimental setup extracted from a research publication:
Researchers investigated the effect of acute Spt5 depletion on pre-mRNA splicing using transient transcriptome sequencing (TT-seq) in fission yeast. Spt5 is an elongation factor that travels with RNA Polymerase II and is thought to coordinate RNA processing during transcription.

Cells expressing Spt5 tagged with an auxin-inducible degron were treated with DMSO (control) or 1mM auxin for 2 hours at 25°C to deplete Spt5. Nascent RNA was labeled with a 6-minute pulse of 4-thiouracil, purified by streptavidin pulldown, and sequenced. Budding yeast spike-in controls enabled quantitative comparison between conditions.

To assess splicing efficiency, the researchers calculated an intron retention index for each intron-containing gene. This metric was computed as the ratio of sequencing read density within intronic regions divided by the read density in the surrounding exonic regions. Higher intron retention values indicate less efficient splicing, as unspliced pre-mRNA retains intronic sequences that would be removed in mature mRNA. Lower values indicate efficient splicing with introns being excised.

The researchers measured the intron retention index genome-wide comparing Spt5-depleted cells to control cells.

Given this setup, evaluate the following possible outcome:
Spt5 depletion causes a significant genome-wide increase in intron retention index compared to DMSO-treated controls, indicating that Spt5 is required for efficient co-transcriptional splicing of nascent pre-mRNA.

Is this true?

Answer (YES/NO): YES